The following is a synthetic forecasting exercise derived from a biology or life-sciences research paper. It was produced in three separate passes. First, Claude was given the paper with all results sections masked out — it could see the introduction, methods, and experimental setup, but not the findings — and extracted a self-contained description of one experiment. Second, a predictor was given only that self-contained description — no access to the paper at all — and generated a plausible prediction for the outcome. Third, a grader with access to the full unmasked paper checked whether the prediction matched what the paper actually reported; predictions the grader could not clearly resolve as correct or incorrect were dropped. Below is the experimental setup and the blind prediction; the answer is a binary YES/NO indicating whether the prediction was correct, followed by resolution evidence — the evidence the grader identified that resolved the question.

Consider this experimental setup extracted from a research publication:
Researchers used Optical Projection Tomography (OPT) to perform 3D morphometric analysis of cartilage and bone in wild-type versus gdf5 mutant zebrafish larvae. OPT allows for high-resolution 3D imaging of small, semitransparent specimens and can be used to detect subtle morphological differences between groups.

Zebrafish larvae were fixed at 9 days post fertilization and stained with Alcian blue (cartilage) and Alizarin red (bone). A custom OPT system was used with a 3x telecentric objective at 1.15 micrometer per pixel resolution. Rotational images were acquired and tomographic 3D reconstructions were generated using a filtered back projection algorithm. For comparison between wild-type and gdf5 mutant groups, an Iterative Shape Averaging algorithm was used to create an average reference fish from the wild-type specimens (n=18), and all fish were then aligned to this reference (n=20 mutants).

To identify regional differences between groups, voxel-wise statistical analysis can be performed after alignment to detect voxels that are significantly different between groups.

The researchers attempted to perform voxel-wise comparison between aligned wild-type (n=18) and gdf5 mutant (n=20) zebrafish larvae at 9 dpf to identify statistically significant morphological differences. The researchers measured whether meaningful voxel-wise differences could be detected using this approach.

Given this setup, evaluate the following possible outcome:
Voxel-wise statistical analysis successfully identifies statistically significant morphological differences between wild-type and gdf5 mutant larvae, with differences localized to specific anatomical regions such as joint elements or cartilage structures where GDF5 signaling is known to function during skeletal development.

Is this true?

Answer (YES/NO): NO